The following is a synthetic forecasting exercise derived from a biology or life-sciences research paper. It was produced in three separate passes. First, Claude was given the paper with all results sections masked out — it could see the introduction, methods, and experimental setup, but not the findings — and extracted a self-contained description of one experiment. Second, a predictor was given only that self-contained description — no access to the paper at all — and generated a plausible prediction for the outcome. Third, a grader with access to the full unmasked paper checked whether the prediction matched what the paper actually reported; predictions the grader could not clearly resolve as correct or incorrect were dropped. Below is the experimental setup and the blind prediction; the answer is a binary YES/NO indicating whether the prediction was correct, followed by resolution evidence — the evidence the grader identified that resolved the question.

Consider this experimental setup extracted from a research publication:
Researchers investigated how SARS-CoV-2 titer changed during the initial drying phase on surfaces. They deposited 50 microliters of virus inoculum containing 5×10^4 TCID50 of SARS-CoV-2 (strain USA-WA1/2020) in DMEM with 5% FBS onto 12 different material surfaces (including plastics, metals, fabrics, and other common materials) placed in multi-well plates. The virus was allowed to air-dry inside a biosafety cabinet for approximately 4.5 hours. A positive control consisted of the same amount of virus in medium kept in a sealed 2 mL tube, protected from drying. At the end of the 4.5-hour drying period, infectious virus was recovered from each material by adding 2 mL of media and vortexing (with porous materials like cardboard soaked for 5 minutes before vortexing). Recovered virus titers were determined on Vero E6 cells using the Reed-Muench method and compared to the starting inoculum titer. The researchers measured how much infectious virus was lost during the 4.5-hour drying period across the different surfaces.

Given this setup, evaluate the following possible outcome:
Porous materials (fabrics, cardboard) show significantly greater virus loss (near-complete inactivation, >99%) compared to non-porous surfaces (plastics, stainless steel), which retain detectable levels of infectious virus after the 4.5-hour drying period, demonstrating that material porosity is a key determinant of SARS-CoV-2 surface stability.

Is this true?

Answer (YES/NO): NO